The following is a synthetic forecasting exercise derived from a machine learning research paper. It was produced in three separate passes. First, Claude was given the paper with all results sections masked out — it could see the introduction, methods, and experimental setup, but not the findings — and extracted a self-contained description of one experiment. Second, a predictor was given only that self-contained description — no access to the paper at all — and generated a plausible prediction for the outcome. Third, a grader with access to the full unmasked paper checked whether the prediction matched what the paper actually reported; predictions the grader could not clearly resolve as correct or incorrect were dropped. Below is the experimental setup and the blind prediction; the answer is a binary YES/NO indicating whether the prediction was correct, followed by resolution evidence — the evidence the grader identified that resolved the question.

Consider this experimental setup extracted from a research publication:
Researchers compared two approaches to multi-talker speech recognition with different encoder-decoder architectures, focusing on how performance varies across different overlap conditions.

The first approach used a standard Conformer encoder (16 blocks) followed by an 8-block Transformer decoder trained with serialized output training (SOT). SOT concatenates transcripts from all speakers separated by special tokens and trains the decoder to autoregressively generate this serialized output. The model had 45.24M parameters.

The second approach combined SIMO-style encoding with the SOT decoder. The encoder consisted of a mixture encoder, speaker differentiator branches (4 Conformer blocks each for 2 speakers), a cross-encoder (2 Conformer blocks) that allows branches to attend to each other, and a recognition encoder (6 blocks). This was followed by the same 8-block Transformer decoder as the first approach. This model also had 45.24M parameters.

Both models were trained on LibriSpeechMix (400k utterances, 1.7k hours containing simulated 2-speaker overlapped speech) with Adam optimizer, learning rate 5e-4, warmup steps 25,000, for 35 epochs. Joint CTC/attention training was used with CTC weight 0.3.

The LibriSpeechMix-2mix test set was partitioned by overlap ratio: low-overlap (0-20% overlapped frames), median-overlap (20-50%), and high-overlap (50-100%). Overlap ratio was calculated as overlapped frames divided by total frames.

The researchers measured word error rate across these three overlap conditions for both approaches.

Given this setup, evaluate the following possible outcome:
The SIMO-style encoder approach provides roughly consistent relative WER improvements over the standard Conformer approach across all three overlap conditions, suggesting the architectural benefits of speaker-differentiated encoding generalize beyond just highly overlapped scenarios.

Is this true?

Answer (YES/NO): NO